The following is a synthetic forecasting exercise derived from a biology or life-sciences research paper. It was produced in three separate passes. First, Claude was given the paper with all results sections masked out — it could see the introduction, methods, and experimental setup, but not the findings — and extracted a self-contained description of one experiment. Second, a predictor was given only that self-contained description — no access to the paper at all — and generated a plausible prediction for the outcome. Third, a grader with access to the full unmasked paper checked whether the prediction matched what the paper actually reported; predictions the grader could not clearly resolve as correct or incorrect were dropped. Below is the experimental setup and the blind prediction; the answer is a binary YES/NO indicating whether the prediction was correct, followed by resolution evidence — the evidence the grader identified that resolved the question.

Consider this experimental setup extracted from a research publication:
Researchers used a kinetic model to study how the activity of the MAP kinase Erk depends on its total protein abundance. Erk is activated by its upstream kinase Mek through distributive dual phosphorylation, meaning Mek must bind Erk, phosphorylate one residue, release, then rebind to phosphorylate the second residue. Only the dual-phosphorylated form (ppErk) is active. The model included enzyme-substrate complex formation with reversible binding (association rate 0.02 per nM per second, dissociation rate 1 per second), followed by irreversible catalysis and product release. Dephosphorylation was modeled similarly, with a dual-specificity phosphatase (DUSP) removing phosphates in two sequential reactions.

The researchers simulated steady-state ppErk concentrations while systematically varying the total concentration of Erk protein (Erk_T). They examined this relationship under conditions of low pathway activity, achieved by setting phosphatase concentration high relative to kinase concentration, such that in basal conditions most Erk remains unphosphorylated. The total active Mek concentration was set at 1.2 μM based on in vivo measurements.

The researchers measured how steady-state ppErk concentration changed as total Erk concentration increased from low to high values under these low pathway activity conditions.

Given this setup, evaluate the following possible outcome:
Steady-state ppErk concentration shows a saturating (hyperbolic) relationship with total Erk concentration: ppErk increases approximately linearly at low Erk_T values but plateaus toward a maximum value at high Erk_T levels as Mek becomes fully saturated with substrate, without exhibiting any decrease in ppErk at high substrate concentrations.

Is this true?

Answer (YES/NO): NO